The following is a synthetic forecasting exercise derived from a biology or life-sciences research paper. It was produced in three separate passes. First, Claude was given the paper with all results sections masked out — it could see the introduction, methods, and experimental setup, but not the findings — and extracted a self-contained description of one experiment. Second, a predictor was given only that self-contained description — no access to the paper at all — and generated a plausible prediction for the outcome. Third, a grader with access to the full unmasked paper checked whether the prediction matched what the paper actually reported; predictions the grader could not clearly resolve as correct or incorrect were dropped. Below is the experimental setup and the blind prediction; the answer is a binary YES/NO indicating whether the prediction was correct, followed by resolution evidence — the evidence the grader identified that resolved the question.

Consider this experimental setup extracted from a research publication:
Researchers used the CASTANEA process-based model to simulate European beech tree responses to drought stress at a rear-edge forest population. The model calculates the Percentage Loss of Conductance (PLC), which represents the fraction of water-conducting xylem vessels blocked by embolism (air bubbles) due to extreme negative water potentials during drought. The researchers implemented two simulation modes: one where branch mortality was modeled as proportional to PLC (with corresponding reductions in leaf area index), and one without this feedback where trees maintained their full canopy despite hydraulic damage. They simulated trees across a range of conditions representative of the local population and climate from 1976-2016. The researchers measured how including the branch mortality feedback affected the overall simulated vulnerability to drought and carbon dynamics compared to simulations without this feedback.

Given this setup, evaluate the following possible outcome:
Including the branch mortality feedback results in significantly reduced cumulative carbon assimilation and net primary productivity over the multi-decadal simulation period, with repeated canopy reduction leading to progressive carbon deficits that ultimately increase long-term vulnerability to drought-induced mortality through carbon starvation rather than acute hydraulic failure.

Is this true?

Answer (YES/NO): NO